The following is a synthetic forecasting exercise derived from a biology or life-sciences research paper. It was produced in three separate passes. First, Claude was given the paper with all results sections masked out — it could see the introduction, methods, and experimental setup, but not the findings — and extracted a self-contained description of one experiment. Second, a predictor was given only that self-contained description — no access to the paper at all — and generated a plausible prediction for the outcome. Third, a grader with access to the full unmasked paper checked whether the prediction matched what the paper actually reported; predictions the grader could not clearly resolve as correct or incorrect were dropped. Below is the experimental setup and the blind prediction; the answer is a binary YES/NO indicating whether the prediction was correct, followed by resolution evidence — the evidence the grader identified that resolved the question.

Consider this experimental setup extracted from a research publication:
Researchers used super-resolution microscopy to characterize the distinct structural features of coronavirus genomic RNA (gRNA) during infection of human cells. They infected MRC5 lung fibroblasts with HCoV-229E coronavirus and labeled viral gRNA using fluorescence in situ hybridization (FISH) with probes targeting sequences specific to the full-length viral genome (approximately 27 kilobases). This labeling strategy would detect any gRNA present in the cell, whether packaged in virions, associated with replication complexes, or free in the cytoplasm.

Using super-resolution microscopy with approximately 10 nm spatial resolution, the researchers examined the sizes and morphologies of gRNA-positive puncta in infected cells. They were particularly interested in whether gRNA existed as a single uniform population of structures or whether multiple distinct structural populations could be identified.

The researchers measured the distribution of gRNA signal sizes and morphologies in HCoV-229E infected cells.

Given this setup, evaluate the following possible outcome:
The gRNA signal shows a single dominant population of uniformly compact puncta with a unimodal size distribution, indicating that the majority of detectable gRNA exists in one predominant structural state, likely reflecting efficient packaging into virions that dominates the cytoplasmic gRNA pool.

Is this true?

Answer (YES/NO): NO